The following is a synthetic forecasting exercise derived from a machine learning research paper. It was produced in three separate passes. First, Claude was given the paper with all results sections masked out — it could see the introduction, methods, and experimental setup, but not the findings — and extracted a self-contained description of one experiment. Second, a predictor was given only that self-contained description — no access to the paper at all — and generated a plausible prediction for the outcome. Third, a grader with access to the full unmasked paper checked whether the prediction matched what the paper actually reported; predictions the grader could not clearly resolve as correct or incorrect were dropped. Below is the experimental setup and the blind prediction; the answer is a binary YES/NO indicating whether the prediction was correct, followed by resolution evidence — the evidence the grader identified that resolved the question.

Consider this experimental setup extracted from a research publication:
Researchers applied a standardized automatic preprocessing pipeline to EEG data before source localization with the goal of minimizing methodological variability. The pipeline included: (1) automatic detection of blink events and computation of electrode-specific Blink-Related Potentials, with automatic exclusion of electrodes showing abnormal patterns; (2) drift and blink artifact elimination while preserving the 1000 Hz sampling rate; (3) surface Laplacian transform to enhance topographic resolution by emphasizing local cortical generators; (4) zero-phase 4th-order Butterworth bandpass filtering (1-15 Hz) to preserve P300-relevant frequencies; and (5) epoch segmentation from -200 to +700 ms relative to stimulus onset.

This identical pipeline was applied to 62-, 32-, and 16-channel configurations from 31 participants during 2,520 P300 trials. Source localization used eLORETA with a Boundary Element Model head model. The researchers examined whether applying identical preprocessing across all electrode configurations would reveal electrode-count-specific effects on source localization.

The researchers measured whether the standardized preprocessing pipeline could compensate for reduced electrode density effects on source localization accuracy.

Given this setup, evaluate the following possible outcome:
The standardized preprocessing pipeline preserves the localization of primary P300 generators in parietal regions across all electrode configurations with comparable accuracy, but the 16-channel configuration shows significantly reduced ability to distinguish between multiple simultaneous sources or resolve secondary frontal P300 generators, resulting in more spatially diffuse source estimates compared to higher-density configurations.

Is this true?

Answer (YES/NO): NO